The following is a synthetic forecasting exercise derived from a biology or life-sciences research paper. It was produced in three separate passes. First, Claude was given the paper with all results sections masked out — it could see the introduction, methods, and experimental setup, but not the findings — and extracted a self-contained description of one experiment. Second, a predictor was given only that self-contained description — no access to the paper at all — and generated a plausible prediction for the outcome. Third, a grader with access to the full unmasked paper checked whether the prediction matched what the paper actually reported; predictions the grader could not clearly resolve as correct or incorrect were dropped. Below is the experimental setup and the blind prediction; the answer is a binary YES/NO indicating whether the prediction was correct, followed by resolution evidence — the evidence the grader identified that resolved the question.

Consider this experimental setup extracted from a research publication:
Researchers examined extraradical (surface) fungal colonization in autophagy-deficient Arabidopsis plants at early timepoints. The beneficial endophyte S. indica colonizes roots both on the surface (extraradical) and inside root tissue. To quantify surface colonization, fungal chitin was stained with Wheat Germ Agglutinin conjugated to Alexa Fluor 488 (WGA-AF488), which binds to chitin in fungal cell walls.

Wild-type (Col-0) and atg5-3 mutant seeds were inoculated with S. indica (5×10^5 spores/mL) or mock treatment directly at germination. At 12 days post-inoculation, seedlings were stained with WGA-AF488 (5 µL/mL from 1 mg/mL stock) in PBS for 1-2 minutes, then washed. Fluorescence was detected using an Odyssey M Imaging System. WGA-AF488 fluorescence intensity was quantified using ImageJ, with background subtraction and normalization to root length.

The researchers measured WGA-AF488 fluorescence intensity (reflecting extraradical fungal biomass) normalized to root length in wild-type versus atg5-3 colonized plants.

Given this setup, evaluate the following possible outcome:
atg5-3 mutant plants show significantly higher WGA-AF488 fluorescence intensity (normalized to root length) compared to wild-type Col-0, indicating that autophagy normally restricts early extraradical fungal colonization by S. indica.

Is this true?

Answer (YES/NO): YES